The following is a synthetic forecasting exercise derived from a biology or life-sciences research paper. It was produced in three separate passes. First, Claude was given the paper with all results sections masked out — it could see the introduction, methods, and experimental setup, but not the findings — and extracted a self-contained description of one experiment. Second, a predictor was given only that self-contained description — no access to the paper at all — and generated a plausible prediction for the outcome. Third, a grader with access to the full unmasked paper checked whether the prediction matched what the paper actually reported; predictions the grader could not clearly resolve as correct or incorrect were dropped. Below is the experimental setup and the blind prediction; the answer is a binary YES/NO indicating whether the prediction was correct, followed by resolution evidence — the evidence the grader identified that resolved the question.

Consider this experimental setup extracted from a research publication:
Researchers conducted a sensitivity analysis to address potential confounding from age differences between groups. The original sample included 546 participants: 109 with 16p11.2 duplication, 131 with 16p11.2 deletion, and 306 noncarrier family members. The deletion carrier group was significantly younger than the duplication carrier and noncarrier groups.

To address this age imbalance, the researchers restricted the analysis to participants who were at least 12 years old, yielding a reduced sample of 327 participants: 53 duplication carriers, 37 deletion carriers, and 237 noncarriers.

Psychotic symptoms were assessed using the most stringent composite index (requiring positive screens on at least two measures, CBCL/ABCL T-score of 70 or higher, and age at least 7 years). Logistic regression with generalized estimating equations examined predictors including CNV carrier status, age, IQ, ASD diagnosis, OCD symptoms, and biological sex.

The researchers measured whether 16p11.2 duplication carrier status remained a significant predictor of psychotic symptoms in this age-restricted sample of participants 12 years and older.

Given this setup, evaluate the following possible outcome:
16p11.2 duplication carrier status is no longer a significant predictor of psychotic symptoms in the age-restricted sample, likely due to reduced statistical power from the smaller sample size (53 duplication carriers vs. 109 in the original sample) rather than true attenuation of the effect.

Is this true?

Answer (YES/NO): NO